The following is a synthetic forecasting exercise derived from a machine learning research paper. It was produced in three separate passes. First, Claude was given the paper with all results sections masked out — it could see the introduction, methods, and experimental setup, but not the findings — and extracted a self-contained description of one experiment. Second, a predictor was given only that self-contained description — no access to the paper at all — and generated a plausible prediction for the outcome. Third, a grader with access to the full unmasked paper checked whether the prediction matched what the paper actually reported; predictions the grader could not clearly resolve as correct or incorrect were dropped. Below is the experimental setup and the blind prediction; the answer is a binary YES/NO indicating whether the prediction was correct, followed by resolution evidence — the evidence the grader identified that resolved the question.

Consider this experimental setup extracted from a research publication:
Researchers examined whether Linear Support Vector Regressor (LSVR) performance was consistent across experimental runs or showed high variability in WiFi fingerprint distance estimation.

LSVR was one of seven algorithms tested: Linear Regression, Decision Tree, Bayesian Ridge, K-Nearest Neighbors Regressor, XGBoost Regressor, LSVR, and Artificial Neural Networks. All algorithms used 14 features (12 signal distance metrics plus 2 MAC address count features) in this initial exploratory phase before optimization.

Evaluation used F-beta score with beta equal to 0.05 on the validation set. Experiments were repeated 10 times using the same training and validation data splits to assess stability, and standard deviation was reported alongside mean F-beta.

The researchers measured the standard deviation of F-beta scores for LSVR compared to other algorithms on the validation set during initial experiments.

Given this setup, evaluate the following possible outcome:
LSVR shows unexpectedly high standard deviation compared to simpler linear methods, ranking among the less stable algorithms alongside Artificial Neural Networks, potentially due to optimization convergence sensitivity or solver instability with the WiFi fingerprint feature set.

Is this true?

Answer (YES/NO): YES